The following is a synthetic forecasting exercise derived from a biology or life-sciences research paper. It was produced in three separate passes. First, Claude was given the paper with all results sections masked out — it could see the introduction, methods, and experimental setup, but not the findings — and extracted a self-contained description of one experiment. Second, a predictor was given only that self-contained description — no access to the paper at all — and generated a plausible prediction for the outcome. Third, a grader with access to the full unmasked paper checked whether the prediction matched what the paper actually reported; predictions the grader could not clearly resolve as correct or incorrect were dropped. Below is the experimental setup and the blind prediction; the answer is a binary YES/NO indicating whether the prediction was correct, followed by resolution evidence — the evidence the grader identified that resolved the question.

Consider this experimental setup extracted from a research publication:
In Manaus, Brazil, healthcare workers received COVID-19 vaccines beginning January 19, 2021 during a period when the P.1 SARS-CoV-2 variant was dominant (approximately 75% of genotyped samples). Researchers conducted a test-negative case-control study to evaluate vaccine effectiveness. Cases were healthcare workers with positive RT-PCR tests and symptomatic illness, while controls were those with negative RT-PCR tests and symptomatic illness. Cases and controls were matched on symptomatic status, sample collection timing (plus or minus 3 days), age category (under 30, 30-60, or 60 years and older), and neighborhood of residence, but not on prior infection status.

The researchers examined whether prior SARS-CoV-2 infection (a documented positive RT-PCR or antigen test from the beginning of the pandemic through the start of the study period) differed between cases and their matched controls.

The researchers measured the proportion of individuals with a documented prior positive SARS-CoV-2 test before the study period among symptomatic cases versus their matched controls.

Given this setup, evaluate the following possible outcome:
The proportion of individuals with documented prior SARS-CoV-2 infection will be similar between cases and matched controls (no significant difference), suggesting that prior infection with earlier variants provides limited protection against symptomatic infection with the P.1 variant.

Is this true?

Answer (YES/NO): NO